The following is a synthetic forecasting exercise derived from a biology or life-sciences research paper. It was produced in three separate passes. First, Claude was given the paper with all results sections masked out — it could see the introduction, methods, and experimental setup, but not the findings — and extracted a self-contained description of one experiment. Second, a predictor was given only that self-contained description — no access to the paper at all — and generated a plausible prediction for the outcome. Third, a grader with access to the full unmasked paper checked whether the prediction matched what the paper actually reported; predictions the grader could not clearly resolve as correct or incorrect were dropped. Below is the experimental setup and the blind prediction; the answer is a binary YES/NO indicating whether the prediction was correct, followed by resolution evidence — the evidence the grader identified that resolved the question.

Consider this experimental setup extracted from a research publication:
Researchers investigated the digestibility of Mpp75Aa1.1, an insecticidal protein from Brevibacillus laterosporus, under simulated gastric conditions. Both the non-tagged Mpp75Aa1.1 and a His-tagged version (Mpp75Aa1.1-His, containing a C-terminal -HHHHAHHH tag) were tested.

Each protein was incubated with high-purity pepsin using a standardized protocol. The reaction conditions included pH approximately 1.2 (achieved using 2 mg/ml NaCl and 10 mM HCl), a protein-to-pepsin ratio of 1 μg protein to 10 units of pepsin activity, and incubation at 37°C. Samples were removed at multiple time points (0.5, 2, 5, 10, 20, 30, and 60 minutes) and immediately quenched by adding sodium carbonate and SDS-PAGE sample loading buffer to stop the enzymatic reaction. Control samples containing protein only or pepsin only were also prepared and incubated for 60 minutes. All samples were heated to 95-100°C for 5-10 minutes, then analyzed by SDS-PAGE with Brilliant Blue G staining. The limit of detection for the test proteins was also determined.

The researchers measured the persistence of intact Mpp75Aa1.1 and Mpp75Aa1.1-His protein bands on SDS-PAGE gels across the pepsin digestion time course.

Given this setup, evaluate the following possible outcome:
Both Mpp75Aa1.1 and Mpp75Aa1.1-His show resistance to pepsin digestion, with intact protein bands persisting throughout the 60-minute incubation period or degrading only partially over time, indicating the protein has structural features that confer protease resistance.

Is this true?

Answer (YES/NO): NO